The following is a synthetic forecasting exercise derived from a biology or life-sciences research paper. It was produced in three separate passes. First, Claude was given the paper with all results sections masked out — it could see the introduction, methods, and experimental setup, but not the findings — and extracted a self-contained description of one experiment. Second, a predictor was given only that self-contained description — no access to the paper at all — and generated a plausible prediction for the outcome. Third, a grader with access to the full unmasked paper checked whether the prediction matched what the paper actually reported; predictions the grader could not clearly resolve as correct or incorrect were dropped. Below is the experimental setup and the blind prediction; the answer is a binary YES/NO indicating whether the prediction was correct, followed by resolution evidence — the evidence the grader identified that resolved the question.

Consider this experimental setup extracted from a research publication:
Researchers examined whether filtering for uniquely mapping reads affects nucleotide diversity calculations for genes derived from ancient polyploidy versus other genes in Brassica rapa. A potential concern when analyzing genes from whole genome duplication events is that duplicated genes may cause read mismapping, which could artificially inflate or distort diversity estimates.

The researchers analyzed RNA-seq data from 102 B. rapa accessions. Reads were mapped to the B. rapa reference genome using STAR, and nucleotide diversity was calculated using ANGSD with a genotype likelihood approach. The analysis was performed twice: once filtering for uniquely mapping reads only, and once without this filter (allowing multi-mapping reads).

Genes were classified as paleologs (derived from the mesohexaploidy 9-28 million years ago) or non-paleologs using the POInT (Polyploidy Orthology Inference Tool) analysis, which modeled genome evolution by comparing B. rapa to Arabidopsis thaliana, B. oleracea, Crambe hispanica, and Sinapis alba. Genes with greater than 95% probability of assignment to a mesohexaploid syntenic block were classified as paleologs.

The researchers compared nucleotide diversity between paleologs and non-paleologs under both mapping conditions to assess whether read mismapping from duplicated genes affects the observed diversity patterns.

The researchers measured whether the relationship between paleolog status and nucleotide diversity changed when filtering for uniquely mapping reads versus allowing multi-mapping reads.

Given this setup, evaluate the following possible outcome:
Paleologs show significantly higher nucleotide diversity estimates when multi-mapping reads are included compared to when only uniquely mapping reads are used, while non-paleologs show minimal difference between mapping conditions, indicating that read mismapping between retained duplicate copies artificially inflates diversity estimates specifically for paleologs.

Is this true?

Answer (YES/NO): NO